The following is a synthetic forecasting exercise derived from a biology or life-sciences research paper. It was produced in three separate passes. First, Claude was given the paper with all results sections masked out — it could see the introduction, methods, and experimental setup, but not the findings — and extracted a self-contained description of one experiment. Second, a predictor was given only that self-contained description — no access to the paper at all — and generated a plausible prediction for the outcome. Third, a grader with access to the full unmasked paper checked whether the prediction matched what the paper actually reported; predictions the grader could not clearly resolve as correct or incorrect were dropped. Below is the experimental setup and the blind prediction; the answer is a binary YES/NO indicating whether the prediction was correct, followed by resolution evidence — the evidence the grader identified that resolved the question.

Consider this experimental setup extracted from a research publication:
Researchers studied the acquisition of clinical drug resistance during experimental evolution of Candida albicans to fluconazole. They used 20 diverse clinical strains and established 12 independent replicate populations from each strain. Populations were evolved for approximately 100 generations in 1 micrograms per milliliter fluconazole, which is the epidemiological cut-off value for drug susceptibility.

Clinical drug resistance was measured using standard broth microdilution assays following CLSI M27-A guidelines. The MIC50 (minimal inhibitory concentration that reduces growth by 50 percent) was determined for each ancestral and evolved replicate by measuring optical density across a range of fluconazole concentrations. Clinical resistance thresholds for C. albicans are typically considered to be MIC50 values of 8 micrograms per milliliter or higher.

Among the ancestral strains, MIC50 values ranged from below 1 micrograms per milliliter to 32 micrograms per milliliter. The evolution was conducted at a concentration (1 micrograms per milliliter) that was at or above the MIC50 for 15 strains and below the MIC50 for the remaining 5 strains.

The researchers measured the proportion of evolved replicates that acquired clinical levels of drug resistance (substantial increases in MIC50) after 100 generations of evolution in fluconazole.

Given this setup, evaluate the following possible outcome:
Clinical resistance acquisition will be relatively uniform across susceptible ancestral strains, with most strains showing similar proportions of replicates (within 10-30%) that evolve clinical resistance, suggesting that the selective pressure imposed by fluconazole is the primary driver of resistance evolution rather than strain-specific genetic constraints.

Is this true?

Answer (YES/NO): NO